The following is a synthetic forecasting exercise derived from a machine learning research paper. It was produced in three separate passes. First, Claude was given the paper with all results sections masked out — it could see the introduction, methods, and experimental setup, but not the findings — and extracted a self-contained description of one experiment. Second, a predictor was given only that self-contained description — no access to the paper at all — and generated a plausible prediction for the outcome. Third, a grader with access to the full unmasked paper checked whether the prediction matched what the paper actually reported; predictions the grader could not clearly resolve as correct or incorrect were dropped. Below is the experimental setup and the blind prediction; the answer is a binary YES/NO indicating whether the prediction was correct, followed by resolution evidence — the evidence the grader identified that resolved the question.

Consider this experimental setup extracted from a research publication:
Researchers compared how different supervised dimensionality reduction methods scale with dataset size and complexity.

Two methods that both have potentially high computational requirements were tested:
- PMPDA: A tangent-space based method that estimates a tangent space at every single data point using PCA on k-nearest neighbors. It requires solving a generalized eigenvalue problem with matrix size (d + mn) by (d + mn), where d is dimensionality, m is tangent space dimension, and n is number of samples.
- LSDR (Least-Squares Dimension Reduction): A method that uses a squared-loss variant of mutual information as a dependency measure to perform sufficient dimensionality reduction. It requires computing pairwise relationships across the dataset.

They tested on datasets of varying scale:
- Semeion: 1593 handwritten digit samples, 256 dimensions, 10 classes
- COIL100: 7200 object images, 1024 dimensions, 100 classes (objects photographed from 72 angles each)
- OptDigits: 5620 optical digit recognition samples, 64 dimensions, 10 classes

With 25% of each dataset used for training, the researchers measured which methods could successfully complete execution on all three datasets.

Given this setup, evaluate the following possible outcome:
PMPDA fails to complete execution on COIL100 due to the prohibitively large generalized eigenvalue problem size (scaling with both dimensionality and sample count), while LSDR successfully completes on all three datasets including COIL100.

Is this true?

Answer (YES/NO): NO